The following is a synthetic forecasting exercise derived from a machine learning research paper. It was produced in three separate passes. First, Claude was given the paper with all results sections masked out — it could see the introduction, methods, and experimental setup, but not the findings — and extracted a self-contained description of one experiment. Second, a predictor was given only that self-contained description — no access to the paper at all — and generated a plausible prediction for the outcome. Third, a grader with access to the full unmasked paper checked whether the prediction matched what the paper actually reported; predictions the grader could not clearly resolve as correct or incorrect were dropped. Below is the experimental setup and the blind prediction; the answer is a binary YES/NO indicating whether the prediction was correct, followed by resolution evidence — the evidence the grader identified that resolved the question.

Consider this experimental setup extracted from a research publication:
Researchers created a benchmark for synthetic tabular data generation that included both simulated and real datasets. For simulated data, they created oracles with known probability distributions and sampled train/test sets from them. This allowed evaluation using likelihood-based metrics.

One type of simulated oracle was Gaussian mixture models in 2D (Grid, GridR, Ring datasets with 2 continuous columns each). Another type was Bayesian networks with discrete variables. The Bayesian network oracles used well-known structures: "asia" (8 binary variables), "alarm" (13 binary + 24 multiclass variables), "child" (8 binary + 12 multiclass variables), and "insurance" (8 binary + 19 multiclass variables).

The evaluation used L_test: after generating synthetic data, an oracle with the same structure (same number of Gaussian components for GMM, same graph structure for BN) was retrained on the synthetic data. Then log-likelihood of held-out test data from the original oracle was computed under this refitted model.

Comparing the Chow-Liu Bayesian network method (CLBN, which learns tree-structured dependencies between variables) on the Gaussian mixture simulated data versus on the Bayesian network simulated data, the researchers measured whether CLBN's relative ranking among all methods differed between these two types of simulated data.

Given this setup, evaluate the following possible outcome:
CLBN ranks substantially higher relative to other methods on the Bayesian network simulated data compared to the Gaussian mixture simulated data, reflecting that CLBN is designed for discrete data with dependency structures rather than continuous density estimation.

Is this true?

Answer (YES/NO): YES